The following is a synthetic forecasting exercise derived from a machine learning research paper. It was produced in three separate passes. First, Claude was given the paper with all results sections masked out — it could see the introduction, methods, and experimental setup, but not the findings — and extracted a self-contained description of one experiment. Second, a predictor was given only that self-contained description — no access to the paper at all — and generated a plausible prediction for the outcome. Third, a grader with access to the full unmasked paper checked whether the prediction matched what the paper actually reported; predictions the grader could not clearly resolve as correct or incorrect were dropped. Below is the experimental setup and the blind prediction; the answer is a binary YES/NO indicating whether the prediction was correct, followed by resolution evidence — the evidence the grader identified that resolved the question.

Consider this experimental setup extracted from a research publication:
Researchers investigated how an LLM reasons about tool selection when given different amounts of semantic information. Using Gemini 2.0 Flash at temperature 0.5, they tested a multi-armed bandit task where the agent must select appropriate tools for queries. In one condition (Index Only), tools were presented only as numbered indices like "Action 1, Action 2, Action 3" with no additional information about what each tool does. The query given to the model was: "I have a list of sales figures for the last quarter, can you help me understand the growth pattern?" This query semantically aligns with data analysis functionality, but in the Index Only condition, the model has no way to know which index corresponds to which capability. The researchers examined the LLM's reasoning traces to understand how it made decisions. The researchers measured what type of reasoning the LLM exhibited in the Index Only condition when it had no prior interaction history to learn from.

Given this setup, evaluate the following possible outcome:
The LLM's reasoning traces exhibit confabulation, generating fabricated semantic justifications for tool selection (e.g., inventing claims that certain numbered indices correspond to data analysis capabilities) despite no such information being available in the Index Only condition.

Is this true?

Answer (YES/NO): YES